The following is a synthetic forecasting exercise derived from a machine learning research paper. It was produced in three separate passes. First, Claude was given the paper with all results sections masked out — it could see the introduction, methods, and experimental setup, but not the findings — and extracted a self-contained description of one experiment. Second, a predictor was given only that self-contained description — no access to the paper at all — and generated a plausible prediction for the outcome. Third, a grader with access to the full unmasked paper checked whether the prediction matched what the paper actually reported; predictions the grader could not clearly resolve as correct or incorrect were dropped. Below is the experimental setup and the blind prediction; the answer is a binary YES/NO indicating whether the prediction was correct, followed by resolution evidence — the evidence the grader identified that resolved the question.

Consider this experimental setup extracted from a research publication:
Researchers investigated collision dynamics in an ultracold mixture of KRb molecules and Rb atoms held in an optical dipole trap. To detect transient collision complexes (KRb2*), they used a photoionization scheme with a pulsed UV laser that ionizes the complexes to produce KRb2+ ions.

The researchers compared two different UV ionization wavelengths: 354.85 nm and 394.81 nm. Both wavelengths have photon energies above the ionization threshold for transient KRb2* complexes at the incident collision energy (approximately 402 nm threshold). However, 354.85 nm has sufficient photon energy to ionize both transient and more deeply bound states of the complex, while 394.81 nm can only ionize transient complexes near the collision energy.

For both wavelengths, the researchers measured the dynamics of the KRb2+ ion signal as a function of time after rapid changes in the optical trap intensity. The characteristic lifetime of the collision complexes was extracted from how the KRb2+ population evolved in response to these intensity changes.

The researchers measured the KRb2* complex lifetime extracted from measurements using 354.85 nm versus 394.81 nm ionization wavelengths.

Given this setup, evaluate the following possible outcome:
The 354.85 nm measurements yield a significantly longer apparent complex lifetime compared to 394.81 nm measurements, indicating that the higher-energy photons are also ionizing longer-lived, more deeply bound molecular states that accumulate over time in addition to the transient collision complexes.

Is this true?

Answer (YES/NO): NO